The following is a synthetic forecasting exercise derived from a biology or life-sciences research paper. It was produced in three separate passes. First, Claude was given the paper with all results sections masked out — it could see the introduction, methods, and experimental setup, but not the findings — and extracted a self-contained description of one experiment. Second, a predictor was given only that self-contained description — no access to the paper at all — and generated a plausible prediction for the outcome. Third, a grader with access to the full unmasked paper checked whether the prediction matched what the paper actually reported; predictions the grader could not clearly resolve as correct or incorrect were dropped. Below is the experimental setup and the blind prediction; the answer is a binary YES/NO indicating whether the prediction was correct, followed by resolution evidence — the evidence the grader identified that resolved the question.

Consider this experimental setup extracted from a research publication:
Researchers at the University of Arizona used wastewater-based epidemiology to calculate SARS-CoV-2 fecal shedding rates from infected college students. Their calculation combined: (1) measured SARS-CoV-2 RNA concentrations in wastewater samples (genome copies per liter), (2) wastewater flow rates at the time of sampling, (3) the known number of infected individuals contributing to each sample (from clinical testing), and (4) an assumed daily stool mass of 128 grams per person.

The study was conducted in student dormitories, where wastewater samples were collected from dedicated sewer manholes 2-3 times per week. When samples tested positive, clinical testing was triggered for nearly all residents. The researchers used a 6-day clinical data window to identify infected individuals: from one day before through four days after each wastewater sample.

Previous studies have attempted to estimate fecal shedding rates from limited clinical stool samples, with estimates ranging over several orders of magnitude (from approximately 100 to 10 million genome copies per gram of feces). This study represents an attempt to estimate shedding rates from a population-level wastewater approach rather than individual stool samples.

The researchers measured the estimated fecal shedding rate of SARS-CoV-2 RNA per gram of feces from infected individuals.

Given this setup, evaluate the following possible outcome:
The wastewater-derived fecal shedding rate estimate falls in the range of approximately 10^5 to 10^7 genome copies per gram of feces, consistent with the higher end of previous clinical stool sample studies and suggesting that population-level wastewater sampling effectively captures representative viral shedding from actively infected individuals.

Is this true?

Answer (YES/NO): YES